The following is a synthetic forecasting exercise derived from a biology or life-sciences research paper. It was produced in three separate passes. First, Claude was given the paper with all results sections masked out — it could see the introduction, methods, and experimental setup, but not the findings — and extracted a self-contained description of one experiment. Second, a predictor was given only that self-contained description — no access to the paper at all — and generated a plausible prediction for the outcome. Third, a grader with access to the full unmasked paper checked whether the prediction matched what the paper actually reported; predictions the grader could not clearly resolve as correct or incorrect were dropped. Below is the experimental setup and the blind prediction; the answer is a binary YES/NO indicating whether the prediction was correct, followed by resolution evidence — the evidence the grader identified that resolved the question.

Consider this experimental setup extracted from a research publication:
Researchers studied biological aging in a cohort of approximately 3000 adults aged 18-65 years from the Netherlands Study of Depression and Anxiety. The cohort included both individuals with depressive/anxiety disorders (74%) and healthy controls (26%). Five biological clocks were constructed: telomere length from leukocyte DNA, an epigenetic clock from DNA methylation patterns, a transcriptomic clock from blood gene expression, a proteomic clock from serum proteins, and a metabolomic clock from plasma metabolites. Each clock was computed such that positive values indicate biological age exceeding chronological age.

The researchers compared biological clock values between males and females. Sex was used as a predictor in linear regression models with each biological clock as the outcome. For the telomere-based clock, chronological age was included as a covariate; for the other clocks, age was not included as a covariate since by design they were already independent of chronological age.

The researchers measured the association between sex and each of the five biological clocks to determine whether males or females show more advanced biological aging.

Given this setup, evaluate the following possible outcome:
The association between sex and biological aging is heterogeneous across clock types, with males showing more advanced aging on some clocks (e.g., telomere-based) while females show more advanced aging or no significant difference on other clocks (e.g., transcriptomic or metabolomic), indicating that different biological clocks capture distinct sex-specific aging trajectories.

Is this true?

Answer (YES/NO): NO